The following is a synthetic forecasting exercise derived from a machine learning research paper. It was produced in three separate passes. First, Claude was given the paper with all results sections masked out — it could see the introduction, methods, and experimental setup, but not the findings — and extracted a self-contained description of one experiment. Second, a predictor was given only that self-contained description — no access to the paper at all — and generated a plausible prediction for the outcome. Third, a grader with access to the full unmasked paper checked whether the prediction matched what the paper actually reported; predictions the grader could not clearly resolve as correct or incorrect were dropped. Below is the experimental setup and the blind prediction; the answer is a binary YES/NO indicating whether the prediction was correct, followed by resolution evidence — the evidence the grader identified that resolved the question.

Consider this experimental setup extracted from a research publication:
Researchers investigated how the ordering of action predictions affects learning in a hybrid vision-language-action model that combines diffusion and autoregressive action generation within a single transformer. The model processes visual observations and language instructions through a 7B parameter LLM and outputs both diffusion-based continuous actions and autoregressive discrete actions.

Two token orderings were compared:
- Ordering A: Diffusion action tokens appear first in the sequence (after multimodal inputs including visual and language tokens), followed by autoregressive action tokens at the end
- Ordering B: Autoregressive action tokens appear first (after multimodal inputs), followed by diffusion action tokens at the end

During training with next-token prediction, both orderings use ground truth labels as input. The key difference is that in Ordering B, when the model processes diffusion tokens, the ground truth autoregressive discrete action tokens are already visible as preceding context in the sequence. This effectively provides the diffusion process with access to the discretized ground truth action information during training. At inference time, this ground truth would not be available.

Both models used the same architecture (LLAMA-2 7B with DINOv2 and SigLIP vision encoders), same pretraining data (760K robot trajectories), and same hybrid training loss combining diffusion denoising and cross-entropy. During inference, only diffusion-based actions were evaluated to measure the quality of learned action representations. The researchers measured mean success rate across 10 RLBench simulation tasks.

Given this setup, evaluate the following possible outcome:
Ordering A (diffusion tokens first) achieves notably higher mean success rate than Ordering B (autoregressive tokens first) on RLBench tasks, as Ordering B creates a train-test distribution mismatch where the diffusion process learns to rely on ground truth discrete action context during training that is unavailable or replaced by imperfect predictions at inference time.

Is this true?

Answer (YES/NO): YES